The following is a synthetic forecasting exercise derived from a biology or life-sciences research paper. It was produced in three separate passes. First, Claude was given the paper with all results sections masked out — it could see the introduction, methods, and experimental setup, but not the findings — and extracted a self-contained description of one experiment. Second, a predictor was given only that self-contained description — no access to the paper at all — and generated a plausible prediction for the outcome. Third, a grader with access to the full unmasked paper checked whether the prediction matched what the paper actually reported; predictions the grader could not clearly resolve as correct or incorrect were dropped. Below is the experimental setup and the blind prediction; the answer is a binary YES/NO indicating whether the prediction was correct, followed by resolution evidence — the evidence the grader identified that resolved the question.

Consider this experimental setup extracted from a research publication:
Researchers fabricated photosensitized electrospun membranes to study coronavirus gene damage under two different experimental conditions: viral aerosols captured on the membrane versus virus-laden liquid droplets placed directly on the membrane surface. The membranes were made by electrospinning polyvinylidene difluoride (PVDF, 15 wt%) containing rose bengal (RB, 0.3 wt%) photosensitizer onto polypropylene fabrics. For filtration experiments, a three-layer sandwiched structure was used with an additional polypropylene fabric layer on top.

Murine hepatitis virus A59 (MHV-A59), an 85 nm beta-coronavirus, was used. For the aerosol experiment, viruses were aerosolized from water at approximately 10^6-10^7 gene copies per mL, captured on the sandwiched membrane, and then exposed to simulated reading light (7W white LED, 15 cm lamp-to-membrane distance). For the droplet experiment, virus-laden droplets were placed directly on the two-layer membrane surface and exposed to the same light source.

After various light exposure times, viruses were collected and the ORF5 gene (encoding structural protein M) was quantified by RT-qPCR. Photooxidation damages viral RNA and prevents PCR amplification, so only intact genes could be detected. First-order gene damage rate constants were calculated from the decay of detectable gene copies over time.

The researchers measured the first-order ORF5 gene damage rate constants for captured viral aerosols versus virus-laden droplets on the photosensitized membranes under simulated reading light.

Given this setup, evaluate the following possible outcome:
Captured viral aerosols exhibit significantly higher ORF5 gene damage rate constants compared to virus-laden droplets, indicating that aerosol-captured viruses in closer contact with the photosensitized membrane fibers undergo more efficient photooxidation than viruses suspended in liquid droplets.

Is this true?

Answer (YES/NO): YES